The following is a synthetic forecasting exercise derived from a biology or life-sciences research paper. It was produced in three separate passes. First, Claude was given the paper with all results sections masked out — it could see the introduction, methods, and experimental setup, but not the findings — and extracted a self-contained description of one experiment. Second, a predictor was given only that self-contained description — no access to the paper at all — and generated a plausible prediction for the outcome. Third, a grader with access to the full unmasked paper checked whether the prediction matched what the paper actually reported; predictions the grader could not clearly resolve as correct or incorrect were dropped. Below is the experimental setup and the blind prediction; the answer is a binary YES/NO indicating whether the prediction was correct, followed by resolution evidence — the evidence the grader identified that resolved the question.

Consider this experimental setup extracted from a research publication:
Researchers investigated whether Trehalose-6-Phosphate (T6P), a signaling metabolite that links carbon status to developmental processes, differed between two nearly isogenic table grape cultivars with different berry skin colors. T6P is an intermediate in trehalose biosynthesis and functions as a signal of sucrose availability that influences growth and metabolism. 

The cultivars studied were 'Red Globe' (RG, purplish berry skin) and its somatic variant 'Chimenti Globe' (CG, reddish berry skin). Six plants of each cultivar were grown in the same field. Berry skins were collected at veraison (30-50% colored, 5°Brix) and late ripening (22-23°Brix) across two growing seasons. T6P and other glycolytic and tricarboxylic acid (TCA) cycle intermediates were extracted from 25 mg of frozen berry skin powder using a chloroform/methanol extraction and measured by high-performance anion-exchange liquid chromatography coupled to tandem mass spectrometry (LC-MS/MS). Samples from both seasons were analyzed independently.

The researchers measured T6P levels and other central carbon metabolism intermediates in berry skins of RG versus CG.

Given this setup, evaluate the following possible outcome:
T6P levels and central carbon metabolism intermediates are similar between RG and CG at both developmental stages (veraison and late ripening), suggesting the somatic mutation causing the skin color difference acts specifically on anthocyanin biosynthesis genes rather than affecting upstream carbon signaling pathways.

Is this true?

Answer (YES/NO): NO